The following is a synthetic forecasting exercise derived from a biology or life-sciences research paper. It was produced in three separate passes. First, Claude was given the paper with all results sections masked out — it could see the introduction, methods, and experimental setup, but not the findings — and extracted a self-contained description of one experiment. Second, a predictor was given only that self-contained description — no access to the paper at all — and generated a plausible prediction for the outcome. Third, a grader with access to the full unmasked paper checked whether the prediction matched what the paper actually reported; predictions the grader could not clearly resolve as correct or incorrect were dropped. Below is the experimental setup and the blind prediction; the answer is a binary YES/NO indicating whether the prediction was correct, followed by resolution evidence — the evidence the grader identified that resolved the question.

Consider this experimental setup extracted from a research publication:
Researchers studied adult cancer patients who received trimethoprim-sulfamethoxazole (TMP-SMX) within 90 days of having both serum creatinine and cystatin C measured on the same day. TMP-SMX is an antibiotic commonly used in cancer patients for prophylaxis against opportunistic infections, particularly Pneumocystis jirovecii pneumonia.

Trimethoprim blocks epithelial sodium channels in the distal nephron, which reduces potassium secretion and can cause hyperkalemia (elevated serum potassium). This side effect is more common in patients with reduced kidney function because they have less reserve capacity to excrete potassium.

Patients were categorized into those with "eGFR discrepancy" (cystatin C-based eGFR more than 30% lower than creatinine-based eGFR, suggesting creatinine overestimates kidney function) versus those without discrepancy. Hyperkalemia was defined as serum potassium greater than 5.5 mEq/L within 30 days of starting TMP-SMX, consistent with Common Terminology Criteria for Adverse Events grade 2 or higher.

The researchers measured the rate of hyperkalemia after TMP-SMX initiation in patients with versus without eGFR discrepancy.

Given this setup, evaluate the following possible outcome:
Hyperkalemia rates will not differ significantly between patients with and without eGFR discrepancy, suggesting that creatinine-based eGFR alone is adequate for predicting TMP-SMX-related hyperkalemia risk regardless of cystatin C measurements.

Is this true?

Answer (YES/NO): NO